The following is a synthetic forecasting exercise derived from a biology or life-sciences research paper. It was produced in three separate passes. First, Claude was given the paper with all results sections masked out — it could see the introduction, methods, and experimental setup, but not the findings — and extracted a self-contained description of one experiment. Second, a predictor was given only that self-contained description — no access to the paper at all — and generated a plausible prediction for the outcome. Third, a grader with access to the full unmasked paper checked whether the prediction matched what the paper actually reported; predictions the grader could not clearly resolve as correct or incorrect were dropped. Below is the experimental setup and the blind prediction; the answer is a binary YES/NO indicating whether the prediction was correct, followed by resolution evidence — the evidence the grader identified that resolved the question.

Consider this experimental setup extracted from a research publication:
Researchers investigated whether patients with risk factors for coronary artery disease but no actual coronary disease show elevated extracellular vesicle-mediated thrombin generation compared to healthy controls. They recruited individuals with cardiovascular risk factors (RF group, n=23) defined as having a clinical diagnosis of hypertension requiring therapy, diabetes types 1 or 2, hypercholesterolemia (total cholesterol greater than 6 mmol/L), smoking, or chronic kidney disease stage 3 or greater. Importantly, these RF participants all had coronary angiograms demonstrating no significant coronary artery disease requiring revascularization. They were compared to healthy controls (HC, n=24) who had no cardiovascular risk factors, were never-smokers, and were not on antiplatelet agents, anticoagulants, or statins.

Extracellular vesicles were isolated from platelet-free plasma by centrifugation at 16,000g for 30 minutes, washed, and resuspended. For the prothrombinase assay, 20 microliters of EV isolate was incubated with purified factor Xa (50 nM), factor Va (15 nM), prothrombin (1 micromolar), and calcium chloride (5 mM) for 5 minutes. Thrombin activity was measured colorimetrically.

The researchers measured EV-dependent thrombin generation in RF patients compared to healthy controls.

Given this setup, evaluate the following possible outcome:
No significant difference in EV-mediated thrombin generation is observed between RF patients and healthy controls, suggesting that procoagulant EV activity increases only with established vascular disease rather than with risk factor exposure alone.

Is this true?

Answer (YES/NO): NO